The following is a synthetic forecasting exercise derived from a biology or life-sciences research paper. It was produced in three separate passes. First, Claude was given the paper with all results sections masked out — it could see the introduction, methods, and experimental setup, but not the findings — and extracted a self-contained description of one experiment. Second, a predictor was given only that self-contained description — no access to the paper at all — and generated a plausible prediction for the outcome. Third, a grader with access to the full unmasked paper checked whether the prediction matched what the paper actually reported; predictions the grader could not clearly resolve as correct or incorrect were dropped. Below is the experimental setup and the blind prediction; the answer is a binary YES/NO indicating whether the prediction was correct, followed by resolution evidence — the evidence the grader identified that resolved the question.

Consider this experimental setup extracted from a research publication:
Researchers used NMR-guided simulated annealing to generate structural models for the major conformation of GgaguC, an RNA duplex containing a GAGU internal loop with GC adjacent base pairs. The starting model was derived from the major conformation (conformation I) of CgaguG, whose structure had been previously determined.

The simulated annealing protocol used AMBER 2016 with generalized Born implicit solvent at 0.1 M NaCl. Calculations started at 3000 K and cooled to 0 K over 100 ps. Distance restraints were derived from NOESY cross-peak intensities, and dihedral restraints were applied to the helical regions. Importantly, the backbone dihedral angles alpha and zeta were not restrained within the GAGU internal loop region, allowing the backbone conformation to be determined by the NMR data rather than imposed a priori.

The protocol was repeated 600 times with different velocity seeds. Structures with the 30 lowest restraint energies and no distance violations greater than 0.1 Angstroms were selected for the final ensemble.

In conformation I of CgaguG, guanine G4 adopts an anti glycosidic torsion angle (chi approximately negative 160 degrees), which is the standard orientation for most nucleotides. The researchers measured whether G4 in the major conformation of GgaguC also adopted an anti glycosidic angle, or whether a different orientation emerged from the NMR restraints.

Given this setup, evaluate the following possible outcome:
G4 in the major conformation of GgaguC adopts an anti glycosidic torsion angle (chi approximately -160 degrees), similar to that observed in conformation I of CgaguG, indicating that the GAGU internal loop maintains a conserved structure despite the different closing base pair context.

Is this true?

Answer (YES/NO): NO